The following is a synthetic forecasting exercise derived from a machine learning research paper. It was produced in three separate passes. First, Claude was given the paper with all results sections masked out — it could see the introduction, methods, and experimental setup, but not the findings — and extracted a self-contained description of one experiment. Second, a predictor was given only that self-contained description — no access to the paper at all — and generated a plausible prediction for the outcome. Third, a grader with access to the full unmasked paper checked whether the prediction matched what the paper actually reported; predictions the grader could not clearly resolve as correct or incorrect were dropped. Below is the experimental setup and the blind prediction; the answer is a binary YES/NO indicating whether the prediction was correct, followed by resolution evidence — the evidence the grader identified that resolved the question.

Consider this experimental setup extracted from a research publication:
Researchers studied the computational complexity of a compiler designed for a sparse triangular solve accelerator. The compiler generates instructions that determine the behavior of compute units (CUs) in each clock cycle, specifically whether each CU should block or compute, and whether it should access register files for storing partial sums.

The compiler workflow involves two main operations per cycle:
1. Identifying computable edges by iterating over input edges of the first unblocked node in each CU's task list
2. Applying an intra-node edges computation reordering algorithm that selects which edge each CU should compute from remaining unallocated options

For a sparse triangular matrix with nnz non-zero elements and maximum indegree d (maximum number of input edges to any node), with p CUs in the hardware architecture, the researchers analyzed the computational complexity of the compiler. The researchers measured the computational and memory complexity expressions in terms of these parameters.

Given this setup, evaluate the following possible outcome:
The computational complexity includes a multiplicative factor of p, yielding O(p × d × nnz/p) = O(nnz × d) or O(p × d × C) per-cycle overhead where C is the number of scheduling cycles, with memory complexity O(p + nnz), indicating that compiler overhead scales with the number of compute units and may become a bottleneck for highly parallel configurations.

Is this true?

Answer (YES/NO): NO